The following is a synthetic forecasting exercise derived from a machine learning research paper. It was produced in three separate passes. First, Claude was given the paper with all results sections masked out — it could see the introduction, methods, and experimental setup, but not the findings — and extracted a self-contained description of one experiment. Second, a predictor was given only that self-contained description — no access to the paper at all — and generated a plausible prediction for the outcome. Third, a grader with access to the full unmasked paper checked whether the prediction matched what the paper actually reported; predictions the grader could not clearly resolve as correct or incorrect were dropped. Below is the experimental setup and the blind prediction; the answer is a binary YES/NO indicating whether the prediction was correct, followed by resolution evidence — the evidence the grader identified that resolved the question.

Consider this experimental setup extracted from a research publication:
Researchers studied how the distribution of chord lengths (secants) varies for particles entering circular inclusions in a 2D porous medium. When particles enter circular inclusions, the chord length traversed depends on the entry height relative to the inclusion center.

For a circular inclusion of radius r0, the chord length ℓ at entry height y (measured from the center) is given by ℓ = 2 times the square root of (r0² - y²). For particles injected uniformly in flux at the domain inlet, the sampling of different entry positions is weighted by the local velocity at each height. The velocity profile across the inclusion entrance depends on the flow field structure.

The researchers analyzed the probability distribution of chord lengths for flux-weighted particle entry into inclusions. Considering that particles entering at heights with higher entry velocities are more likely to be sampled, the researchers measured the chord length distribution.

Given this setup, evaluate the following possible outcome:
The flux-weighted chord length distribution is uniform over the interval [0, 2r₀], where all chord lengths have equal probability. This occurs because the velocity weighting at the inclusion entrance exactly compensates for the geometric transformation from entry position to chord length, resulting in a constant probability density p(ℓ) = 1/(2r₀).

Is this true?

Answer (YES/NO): NO